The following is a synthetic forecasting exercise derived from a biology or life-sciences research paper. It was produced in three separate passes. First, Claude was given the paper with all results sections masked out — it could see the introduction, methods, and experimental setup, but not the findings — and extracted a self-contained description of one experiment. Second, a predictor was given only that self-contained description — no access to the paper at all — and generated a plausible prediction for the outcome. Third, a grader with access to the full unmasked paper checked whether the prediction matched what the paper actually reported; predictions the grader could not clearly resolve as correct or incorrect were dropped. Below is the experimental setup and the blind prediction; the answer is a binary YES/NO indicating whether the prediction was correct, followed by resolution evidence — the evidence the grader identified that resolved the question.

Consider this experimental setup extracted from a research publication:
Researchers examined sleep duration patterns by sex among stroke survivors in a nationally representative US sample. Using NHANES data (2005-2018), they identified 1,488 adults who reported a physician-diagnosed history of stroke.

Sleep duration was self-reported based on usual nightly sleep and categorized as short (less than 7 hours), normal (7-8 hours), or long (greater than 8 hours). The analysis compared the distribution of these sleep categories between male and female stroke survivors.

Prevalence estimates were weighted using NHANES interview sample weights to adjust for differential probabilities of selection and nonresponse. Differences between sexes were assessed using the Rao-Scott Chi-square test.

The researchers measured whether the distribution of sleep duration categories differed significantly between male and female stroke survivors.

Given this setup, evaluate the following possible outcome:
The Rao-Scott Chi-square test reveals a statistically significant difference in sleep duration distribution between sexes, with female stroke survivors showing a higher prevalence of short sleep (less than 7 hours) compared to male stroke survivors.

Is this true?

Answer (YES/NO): NO